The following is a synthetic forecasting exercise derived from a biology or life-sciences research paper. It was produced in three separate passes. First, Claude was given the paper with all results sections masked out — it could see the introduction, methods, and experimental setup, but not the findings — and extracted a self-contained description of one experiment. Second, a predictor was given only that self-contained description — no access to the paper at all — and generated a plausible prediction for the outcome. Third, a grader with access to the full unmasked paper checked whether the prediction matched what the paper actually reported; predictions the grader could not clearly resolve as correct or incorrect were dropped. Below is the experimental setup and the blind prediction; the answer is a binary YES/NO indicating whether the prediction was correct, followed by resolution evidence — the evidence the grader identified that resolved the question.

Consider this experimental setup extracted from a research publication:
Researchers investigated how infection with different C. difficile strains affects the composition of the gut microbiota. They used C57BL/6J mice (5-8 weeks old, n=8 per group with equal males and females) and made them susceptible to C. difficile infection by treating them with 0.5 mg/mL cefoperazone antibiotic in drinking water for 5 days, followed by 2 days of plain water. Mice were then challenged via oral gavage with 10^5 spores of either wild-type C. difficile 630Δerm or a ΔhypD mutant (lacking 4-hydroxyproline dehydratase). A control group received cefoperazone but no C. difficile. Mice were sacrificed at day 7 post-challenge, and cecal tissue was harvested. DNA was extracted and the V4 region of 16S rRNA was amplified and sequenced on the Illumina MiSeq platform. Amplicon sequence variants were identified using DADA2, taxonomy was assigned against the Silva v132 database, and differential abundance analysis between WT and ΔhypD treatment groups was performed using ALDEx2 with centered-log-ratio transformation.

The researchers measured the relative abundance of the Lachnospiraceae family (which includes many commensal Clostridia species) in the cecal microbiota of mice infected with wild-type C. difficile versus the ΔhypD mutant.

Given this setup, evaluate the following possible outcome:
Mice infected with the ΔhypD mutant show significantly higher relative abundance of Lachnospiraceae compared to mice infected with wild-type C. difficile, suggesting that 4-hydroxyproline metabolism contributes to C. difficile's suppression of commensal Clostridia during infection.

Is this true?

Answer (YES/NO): YES